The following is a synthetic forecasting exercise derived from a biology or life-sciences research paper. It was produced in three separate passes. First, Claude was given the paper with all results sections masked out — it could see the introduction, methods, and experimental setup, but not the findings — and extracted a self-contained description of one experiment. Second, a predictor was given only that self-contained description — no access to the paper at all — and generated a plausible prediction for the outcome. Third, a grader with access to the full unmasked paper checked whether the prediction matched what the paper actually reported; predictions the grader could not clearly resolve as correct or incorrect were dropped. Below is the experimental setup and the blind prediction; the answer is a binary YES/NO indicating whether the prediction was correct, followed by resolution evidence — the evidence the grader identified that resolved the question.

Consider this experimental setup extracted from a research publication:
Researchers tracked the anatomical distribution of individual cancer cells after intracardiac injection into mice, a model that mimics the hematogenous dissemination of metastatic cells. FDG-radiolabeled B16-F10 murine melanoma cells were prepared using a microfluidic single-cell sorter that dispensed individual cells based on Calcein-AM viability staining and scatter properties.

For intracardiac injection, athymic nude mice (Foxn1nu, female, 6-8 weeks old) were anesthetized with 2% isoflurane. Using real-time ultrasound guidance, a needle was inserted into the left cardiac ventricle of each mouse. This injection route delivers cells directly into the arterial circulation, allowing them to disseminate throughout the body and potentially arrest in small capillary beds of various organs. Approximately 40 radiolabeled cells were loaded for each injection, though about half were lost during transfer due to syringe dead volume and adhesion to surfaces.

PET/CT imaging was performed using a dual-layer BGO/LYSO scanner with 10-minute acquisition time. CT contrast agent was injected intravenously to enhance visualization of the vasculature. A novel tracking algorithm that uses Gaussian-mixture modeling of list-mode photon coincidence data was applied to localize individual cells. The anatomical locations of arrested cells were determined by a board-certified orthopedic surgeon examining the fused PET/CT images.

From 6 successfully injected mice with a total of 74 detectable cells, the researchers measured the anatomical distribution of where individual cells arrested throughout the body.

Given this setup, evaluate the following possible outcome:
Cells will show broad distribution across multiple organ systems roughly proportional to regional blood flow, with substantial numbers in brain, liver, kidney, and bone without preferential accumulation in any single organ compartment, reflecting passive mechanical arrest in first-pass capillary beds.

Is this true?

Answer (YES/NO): NO